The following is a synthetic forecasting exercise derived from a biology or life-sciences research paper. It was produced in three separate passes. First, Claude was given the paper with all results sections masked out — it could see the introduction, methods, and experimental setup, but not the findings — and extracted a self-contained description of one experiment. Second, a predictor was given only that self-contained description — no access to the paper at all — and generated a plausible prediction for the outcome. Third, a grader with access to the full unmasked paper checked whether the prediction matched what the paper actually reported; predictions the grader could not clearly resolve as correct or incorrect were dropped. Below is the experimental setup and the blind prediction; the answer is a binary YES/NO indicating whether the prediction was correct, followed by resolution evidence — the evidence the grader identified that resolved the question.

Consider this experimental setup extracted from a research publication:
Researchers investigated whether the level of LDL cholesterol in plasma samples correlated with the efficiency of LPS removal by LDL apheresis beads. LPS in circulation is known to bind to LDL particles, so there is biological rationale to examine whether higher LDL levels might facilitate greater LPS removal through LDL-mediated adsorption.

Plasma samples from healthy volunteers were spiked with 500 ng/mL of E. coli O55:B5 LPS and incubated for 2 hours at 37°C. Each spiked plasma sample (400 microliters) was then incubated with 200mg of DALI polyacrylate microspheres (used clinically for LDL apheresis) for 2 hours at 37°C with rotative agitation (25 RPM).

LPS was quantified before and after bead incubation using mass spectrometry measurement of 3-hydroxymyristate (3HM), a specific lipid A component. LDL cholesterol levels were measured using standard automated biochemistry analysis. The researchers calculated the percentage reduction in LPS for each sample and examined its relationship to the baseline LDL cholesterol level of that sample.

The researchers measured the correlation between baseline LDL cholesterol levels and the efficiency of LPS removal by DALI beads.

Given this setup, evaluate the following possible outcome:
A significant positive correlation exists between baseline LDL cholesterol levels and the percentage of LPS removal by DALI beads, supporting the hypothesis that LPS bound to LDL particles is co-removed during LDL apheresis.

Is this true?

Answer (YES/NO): NO